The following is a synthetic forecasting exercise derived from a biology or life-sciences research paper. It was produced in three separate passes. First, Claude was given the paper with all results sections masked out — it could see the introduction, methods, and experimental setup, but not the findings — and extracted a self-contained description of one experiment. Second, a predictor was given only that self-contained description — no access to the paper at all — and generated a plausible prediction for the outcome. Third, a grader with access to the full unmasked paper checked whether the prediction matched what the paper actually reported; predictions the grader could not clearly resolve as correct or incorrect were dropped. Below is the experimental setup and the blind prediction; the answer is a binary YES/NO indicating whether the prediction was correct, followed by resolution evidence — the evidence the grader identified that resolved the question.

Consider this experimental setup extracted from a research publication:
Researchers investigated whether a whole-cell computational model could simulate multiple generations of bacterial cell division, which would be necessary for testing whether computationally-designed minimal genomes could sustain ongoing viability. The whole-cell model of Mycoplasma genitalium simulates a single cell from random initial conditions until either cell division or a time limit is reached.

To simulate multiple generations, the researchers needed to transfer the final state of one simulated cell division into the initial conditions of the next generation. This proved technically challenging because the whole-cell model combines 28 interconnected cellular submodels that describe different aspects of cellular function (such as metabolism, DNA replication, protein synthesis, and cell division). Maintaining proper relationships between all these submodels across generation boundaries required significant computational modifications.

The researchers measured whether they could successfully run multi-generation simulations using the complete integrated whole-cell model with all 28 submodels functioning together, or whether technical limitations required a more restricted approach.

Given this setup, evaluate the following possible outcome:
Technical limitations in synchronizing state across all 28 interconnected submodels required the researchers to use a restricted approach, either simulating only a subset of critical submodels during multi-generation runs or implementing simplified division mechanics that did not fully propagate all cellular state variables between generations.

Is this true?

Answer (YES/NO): YES